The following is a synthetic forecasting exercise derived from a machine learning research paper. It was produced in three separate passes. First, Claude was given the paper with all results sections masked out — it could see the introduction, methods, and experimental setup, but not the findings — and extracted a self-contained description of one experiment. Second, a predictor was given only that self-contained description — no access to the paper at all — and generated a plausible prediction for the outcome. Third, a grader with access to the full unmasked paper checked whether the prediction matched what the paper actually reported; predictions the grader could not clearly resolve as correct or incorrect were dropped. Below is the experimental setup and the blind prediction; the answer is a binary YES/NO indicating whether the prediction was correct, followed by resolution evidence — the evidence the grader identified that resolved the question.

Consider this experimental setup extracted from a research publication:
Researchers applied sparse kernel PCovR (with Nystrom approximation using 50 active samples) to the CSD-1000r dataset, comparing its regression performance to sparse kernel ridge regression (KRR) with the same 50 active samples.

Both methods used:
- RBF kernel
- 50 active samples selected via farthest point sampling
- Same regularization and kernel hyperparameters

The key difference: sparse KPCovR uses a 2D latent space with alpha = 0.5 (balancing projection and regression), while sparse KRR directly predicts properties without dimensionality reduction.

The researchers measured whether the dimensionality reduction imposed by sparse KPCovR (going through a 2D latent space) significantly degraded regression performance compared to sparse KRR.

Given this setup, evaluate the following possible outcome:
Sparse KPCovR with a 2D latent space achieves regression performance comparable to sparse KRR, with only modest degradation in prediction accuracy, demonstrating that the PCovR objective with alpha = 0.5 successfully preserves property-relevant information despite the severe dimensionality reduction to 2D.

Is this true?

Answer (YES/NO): YES